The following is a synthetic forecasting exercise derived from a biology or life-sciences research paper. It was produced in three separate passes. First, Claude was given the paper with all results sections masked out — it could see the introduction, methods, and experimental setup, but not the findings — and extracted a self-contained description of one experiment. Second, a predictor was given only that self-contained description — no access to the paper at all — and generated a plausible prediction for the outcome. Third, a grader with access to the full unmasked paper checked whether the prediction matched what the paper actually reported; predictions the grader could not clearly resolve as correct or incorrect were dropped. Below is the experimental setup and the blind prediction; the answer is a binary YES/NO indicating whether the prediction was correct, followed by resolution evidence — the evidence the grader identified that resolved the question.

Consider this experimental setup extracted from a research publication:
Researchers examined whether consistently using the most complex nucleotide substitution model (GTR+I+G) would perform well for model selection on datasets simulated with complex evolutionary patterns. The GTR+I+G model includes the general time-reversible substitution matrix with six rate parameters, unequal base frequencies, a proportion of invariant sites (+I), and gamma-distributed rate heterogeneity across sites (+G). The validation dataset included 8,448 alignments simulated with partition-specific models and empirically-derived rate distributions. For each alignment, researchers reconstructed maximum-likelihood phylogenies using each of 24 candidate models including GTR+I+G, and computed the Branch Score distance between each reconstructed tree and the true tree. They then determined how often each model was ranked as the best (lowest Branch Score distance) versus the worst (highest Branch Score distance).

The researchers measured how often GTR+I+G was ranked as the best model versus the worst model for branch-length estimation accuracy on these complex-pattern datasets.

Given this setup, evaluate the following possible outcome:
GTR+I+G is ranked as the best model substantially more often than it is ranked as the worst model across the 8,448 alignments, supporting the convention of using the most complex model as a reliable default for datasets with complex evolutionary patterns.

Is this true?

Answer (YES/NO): NO